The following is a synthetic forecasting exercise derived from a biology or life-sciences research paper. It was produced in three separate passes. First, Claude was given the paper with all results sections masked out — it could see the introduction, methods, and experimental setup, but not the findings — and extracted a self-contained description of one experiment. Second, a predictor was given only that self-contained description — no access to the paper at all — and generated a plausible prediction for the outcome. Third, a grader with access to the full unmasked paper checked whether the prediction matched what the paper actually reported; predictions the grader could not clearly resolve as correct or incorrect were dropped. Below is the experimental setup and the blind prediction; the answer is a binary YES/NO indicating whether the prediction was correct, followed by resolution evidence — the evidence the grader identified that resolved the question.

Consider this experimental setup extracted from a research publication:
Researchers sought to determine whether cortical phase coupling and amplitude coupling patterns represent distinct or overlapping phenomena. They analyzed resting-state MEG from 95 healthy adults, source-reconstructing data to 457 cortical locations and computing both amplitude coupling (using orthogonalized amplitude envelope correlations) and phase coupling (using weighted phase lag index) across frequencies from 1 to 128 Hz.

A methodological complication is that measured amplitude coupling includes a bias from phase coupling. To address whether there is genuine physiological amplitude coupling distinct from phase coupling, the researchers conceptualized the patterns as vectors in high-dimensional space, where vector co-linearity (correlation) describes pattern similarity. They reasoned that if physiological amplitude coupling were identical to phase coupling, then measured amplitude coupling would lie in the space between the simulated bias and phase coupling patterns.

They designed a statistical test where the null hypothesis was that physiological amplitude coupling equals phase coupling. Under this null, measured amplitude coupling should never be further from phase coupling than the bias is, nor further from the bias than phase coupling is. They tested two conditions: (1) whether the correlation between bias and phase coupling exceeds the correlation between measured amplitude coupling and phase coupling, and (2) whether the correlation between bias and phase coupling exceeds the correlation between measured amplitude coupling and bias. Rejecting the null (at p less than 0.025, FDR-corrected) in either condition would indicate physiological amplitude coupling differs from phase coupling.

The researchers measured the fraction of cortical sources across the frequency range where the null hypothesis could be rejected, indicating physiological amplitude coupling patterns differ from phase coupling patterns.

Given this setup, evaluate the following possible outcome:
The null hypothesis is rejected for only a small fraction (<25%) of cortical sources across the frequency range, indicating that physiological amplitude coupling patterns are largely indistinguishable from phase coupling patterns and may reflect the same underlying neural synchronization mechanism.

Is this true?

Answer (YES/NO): NO